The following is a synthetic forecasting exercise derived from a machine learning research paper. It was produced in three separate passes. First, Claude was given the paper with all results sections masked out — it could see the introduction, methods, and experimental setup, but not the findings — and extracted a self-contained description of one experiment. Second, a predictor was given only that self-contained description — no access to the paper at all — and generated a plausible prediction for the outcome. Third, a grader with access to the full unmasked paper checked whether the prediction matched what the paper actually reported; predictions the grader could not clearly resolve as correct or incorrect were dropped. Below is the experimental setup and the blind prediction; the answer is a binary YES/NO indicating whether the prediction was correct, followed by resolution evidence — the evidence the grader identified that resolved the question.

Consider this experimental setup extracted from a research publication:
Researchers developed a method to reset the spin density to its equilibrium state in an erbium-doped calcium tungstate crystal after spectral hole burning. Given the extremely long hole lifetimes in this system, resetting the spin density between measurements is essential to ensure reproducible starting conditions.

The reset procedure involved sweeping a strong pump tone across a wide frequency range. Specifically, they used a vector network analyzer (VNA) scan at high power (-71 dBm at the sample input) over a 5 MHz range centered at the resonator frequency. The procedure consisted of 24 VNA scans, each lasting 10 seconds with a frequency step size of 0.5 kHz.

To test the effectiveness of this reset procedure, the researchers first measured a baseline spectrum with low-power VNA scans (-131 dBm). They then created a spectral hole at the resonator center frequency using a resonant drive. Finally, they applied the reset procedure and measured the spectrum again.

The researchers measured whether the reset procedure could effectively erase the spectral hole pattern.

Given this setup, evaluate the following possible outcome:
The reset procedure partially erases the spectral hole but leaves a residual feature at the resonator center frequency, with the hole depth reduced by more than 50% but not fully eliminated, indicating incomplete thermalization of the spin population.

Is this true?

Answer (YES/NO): NO